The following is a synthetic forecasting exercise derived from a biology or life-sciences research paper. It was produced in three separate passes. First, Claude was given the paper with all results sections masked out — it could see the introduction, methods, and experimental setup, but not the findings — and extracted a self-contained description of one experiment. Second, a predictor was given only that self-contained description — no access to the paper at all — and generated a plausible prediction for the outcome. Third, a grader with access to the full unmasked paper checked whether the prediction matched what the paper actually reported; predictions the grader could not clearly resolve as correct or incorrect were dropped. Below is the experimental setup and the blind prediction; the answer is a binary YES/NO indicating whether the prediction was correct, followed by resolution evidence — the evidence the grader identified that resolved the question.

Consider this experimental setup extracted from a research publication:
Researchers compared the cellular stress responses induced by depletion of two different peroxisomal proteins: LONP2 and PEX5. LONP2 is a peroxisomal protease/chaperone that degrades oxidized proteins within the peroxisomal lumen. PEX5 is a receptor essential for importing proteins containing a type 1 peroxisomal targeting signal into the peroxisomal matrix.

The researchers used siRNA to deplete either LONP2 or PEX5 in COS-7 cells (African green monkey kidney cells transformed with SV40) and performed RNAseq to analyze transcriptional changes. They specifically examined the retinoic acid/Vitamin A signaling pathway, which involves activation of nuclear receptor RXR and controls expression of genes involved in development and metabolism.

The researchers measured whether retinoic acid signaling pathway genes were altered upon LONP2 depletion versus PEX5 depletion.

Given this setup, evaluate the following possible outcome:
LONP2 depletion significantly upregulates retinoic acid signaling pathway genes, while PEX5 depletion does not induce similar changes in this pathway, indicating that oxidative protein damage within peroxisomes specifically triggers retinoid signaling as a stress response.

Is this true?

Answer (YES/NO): NO